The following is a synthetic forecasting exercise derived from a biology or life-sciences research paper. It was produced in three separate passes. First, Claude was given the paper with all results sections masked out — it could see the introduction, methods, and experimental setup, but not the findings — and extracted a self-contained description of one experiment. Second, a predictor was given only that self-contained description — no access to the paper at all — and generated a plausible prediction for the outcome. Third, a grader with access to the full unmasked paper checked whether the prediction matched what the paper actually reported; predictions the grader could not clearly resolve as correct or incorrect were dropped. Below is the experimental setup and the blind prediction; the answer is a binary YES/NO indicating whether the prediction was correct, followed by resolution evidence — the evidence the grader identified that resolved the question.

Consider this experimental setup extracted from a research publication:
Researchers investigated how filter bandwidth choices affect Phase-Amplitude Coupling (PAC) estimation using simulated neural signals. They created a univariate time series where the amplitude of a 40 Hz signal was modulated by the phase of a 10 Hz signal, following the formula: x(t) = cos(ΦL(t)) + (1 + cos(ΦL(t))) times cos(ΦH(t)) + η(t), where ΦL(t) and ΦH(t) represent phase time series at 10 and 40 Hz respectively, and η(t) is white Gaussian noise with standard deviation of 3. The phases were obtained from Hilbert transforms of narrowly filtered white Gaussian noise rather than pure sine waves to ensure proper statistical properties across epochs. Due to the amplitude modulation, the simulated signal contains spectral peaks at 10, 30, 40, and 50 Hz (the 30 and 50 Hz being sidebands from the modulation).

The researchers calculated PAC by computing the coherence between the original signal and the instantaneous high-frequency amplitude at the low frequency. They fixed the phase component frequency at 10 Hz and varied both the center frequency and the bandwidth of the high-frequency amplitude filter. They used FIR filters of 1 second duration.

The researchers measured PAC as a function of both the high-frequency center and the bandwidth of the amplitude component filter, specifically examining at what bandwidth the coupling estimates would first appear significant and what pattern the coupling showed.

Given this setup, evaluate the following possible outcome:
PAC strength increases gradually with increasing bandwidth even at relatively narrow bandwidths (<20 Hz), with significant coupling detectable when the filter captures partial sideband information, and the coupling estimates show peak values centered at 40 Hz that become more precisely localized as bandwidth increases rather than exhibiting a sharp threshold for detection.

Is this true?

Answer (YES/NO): NO